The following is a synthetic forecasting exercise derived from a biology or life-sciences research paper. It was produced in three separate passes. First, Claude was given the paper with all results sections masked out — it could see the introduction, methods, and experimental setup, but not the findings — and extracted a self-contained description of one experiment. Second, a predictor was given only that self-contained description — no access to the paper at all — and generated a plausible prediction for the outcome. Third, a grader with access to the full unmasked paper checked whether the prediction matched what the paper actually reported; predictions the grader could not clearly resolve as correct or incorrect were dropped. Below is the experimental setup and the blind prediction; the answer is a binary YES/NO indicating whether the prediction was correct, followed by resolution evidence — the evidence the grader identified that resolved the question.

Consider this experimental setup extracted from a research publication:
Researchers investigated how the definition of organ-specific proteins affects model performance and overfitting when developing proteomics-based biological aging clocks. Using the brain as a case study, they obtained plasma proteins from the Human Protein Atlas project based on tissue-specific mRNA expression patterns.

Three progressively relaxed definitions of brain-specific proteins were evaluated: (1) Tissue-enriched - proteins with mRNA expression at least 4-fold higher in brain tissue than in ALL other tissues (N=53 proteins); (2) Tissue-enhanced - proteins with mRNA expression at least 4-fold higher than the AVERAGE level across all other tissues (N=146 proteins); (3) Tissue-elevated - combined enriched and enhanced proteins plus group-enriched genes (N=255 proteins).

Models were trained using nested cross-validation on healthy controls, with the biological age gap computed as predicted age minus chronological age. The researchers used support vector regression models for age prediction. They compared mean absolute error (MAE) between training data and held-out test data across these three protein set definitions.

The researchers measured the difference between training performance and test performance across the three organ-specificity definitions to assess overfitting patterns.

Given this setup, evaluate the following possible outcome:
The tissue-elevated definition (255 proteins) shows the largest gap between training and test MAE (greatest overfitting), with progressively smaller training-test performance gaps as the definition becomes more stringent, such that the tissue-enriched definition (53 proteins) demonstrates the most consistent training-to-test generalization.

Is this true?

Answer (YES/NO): YES